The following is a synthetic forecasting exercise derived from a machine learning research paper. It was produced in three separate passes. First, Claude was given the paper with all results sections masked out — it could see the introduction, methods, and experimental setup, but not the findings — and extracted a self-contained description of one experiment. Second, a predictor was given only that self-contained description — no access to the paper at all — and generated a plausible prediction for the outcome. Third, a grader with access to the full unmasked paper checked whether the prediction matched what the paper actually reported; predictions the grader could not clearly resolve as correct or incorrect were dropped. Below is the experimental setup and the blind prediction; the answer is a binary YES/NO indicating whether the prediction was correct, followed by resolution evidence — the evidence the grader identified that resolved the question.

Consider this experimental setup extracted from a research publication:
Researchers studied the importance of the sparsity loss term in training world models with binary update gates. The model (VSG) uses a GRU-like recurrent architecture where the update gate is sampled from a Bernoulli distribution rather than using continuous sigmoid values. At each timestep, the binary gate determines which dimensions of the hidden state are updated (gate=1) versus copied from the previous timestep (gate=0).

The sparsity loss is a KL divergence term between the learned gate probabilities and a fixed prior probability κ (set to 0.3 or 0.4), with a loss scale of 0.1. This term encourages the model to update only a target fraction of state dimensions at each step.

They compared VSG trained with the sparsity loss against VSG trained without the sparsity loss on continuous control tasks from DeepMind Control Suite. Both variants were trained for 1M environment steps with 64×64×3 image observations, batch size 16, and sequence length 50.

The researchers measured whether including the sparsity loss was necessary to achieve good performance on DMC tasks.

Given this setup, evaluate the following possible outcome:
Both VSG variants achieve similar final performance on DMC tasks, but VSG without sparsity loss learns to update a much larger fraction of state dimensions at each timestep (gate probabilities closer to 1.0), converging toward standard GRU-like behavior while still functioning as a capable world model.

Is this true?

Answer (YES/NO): NO